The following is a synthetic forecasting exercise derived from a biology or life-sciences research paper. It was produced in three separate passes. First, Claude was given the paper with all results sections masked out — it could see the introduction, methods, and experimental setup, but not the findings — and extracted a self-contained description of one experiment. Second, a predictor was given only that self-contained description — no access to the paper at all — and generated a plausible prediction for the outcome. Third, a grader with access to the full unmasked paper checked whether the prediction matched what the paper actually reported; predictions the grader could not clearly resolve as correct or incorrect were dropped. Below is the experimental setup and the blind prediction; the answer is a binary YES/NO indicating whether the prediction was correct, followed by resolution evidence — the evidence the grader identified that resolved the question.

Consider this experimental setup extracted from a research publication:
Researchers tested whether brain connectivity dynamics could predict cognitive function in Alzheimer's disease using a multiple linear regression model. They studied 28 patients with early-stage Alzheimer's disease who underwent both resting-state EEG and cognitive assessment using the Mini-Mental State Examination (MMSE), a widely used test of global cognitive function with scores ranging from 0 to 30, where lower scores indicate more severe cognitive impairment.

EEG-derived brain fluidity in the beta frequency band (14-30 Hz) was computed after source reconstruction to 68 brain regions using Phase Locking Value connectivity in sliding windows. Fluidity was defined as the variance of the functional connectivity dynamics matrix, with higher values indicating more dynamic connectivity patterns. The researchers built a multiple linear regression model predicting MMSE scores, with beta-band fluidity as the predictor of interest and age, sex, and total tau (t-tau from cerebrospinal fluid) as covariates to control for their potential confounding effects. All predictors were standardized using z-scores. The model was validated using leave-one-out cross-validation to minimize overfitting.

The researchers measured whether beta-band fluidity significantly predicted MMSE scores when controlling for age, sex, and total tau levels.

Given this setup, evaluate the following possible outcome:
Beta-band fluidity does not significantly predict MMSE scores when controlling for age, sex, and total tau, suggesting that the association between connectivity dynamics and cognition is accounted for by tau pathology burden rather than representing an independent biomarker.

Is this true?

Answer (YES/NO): NO